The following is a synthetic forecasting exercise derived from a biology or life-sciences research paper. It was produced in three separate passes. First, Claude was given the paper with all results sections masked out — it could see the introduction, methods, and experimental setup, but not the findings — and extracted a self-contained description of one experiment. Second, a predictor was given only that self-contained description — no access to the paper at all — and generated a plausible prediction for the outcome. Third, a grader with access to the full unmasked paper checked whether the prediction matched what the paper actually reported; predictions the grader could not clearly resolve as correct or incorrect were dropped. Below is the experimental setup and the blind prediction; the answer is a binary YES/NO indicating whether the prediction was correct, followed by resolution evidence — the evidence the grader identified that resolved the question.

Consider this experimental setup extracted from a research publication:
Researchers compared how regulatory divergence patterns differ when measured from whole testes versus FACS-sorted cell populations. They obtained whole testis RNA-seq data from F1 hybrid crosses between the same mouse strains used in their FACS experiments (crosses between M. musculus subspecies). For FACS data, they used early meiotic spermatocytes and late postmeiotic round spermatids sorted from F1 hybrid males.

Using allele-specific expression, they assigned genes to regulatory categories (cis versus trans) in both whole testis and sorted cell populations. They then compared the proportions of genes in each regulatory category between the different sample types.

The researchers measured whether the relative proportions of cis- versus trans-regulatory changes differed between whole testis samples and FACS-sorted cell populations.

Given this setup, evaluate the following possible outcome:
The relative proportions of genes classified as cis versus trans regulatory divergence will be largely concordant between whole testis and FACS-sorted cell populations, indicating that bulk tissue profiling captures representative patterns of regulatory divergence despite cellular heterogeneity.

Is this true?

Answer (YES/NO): NO